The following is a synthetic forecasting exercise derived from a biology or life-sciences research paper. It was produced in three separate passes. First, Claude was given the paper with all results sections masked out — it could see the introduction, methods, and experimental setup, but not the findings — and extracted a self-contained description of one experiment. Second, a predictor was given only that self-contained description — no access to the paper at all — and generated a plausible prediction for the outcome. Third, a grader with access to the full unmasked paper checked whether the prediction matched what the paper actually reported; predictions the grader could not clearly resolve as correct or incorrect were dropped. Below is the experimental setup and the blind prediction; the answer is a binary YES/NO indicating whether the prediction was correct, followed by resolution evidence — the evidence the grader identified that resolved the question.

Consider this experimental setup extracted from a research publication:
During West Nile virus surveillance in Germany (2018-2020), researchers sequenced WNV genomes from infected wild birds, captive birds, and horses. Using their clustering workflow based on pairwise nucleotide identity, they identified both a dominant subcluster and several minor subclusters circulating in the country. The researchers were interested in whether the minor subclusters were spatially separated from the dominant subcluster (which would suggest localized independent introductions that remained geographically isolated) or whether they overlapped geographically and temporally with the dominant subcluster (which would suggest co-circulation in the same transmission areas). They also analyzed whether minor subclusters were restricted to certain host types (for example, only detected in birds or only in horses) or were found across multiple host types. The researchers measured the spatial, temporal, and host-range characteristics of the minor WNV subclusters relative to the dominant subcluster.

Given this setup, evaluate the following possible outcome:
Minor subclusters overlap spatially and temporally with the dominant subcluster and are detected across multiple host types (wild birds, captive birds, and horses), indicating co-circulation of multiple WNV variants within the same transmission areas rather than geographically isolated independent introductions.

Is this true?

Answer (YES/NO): YES